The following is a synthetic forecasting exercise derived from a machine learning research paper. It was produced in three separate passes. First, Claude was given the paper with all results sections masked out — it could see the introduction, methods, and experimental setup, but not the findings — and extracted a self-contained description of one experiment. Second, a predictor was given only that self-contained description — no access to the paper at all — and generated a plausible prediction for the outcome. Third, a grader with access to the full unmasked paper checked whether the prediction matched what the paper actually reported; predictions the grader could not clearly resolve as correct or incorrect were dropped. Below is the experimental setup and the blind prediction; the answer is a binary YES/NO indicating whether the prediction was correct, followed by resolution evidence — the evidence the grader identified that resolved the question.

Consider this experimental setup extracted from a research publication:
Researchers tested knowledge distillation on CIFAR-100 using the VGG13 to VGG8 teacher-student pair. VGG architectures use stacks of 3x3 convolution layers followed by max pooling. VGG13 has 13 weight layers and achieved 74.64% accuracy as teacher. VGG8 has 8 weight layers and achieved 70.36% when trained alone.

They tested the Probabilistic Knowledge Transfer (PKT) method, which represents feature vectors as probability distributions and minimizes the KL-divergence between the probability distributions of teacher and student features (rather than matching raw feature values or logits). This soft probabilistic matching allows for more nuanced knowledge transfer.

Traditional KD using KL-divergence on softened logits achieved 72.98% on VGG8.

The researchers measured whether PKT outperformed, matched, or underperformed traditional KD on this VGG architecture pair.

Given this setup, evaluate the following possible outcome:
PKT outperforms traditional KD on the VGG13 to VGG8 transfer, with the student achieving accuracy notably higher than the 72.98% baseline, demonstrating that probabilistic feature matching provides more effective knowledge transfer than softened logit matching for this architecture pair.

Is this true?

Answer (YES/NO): NO